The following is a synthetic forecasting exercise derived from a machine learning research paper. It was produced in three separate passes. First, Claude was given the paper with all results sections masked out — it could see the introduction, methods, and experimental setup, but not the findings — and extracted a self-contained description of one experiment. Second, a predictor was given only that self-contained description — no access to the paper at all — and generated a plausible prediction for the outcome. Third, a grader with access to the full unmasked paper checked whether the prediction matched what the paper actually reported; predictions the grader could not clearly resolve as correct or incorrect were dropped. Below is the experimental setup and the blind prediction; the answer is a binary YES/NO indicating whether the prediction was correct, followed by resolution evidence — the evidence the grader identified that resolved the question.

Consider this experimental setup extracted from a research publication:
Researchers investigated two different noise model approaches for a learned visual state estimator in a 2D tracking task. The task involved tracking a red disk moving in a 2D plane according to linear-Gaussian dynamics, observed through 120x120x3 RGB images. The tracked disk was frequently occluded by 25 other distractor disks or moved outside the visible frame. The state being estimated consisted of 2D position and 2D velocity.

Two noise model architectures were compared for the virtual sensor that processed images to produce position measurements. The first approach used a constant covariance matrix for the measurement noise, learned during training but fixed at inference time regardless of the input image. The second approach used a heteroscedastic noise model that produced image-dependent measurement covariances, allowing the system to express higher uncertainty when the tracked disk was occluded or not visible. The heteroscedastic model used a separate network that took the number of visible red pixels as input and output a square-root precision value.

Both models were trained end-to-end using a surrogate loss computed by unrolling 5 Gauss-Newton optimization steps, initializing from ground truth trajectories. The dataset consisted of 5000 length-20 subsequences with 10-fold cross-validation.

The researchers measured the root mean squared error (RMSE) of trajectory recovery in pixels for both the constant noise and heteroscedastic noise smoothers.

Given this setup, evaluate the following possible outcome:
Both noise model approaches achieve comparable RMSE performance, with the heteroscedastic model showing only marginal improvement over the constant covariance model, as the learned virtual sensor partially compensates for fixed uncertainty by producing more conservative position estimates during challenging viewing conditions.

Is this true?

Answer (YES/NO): NO